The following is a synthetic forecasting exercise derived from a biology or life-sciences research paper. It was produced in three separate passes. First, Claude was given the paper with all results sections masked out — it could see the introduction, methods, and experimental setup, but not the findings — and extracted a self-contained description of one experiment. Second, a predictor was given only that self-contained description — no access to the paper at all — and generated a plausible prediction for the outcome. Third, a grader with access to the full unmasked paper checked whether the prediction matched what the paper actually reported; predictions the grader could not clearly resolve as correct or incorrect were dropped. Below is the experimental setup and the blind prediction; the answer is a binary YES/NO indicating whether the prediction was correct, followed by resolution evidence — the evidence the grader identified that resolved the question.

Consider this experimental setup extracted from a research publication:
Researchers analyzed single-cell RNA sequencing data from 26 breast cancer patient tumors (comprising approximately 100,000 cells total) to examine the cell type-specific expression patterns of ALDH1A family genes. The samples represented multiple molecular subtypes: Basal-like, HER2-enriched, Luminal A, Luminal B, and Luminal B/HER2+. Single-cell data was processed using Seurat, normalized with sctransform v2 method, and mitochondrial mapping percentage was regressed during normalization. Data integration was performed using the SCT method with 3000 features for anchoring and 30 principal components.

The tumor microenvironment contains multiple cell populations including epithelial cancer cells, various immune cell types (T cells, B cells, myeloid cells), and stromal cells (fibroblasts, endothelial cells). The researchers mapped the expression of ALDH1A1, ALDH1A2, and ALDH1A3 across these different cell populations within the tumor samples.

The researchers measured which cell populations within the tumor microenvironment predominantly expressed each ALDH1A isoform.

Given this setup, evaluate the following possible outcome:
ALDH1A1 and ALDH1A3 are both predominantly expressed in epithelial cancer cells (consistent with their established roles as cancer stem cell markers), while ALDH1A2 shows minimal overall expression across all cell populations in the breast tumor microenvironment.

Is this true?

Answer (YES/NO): NO